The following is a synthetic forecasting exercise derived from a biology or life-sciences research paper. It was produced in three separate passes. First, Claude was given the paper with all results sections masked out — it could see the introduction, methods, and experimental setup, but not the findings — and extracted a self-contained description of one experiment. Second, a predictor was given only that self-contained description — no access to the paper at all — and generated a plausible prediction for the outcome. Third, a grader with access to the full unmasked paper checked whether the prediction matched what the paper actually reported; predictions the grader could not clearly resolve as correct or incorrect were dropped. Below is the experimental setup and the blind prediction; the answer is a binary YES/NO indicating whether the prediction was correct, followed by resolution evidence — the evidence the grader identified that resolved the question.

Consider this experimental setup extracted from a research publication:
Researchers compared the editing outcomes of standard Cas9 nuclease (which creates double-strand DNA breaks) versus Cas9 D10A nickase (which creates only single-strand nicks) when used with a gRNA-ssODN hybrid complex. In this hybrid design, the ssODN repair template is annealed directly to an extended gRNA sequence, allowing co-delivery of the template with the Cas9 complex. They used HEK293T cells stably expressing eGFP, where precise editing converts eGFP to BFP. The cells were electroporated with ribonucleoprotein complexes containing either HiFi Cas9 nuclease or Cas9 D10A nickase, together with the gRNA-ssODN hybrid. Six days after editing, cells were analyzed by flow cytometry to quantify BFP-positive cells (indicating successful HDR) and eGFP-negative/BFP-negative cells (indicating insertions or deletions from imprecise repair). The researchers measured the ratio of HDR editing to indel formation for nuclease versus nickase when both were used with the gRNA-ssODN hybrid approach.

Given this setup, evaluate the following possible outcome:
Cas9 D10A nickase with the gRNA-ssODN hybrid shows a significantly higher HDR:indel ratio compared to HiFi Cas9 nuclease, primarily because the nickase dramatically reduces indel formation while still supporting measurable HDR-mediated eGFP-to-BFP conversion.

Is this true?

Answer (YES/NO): YES